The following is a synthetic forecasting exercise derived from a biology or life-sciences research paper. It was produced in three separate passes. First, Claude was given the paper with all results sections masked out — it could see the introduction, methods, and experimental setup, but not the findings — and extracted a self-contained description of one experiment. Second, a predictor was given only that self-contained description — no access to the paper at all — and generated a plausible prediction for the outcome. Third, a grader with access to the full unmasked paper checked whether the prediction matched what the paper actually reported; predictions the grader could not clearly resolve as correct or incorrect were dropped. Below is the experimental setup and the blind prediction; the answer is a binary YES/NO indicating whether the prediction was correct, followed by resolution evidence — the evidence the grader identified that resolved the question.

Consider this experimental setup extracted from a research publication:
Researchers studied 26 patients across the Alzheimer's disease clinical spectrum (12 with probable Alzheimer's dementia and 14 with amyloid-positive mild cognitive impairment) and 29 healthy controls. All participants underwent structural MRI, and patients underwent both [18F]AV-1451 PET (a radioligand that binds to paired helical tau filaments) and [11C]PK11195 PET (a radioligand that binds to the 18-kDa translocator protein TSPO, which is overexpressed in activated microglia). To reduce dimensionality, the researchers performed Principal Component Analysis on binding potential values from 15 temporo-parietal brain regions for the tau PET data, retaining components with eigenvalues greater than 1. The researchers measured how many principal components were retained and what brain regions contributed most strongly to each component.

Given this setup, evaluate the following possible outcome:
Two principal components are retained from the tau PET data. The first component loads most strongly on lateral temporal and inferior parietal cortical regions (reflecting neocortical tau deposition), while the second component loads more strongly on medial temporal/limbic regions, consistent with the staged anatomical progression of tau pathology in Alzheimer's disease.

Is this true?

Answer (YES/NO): NO